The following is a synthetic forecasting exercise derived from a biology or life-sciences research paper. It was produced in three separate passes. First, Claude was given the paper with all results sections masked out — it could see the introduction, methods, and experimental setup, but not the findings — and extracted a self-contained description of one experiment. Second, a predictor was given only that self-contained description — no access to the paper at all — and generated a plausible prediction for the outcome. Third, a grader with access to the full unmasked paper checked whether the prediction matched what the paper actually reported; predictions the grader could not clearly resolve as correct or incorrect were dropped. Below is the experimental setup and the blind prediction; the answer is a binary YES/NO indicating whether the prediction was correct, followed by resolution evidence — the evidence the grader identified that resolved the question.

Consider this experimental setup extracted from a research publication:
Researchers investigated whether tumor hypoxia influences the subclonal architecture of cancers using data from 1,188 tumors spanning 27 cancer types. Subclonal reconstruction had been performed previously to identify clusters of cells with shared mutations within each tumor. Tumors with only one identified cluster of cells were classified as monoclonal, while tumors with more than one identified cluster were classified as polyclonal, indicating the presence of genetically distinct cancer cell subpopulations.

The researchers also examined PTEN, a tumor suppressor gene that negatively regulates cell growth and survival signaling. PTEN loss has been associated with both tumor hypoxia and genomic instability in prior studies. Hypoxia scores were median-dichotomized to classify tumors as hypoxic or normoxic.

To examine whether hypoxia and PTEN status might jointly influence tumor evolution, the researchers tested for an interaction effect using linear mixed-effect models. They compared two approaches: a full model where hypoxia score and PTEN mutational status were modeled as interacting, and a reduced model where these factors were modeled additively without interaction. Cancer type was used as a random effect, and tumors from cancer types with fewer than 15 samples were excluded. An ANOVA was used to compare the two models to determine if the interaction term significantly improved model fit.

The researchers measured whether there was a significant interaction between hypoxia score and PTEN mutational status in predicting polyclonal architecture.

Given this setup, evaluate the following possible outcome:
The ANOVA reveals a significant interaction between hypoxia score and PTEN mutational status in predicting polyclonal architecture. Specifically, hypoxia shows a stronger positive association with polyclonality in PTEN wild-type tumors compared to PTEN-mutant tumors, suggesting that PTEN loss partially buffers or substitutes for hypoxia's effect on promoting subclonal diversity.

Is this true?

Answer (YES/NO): NO